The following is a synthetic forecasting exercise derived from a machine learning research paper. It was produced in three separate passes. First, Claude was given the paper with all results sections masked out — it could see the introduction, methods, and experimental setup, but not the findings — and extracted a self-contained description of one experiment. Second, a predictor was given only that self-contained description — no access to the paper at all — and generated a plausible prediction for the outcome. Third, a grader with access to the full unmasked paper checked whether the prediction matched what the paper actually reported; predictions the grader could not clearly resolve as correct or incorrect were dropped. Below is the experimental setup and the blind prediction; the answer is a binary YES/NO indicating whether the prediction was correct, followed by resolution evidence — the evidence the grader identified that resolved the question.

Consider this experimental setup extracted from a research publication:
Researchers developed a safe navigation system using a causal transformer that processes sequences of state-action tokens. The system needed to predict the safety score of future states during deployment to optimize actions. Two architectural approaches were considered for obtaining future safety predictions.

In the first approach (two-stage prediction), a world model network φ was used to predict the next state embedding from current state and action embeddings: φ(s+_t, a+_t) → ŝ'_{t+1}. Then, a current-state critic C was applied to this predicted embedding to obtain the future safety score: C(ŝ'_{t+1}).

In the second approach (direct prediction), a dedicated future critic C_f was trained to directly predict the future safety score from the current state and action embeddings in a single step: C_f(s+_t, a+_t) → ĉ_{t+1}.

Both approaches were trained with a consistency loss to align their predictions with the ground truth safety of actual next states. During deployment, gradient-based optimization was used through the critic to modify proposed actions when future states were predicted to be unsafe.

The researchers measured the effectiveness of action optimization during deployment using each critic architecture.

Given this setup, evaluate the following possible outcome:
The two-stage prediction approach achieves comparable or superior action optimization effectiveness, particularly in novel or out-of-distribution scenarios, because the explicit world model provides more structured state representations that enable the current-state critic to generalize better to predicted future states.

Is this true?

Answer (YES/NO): NO